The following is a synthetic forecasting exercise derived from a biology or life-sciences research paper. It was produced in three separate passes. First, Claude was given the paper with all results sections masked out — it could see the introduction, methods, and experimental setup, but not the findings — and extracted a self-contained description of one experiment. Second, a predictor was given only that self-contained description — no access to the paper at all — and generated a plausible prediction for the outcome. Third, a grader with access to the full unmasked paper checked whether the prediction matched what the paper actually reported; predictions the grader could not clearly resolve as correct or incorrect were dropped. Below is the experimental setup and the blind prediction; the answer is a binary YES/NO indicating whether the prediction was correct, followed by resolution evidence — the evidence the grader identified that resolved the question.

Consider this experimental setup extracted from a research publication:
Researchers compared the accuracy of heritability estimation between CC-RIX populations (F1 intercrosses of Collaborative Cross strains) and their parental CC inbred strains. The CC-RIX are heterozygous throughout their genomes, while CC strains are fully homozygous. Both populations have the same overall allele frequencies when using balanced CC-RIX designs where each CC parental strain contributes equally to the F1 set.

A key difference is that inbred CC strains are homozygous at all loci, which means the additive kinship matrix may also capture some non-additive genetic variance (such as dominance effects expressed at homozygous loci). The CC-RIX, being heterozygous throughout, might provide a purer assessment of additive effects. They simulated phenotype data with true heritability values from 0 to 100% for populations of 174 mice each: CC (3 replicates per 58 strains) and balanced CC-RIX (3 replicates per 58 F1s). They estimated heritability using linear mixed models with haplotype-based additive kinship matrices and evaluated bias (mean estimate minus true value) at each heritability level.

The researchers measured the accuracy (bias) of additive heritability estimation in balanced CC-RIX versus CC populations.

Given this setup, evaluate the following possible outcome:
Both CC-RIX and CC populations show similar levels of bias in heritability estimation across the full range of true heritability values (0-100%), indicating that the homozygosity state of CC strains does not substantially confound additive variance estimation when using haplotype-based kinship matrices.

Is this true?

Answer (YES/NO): YES